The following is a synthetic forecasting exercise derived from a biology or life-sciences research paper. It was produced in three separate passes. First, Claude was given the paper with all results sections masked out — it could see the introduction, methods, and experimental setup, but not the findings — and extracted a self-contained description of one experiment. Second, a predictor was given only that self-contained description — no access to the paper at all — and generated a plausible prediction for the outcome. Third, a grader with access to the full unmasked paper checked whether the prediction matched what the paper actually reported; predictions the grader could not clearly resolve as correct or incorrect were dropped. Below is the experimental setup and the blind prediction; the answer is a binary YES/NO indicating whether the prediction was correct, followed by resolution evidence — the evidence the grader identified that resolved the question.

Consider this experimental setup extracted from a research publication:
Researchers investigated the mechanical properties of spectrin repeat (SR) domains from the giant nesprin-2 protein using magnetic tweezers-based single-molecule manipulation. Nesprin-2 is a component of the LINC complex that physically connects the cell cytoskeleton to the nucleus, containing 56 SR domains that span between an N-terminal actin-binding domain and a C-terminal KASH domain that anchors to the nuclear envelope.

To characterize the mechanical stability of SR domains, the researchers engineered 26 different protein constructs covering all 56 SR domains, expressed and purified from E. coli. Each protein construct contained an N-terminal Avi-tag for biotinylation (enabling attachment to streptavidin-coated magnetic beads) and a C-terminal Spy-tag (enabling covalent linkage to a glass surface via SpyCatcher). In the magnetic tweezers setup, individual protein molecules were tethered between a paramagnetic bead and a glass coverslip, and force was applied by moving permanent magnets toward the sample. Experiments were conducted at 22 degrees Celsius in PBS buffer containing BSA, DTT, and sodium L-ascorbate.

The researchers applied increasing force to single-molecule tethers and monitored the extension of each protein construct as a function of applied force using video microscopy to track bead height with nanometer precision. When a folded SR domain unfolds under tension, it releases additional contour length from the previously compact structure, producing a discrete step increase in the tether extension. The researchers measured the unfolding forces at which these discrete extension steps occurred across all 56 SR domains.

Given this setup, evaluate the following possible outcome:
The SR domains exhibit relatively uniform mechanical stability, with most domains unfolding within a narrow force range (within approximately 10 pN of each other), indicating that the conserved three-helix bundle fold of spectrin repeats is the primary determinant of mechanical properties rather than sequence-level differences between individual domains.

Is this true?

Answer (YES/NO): NO